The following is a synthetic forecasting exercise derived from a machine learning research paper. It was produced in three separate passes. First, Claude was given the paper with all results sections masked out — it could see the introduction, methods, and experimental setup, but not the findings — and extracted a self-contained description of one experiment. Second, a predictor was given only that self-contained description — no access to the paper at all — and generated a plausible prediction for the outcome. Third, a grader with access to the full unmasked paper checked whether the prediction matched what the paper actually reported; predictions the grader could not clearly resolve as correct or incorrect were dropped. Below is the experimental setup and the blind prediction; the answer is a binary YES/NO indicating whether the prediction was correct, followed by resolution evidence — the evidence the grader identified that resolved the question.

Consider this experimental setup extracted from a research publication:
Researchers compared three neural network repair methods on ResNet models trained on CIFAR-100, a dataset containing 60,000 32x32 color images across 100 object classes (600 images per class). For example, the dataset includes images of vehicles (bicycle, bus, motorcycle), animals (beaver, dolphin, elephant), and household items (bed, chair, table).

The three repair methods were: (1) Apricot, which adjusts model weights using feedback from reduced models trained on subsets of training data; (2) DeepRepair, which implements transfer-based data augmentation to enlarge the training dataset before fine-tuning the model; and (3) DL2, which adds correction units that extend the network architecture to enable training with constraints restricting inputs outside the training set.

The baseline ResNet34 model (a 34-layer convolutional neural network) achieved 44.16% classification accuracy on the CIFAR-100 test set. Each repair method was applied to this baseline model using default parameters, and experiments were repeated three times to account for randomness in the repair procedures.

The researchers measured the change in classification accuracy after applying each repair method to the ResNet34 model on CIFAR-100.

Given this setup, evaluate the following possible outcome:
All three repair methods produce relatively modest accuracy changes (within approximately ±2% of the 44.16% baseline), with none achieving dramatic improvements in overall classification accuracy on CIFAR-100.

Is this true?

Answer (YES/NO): NO